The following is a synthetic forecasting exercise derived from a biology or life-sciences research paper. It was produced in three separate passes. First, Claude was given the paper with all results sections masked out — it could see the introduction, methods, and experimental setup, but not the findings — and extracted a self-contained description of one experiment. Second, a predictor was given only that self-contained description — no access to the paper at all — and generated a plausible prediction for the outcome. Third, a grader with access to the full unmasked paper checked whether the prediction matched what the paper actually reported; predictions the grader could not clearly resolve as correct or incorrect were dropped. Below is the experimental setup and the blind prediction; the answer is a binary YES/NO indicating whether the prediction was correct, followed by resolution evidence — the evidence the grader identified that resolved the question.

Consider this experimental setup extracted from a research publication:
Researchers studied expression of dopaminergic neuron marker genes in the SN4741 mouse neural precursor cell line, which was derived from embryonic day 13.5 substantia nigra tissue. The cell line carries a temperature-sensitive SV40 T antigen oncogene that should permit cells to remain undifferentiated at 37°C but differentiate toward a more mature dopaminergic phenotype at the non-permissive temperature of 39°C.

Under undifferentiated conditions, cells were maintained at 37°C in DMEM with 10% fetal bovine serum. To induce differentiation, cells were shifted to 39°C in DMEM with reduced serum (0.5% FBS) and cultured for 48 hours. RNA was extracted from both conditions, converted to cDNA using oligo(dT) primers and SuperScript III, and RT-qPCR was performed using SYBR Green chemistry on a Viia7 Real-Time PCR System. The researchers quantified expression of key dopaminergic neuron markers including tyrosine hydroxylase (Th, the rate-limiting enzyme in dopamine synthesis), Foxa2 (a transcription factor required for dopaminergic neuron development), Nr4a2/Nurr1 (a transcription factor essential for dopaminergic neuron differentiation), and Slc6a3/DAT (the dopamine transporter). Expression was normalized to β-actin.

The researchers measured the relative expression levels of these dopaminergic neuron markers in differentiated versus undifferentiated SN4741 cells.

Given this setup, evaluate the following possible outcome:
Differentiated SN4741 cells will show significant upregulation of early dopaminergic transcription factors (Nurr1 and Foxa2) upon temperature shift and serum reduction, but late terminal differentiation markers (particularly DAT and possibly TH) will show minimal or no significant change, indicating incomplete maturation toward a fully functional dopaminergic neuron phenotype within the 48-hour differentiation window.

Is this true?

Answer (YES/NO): NO